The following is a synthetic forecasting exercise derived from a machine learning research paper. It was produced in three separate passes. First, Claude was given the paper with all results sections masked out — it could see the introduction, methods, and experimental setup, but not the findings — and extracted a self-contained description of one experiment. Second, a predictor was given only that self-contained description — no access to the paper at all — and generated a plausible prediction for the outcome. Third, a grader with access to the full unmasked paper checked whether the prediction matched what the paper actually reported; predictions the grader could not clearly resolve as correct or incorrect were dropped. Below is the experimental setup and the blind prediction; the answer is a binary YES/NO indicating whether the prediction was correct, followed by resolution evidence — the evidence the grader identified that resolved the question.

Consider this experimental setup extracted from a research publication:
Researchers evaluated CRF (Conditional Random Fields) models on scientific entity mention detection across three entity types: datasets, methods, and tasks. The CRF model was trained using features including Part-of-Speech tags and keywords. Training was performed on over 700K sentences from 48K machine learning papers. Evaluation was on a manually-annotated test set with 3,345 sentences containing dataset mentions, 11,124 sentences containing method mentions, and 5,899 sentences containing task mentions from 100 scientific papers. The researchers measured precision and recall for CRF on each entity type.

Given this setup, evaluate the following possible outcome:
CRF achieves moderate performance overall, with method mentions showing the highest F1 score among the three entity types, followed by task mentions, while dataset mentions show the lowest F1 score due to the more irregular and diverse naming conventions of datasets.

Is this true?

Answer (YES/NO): NO